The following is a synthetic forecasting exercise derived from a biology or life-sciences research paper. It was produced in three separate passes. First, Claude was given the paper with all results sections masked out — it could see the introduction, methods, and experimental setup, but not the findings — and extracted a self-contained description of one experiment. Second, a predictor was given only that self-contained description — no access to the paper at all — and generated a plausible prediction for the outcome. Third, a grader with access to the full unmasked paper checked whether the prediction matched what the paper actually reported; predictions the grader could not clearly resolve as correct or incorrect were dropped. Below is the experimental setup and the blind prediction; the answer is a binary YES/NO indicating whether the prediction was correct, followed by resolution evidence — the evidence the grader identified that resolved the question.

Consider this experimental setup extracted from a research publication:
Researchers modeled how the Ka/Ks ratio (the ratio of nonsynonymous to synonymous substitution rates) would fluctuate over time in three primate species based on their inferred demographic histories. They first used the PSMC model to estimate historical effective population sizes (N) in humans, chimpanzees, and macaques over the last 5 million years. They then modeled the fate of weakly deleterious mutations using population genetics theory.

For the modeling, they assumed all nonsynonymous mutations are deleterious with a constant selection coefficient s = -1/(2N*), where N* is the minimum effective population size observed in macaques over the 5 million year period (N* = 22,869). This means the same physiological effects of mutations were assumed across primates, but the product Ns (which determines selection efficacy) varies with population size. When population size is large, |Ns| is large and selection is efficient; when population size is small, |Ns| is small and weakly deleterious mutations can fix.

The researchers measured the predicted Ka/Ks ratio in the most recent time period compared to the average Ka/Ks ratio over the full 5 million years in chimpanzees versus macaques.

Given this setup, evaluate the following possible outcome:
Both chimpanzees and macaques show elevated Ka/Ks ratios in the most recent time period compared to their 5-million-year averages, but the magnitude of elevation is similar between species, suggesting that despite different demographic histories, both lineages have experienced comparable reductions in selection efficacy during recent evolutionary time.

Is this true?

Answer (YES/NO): NO